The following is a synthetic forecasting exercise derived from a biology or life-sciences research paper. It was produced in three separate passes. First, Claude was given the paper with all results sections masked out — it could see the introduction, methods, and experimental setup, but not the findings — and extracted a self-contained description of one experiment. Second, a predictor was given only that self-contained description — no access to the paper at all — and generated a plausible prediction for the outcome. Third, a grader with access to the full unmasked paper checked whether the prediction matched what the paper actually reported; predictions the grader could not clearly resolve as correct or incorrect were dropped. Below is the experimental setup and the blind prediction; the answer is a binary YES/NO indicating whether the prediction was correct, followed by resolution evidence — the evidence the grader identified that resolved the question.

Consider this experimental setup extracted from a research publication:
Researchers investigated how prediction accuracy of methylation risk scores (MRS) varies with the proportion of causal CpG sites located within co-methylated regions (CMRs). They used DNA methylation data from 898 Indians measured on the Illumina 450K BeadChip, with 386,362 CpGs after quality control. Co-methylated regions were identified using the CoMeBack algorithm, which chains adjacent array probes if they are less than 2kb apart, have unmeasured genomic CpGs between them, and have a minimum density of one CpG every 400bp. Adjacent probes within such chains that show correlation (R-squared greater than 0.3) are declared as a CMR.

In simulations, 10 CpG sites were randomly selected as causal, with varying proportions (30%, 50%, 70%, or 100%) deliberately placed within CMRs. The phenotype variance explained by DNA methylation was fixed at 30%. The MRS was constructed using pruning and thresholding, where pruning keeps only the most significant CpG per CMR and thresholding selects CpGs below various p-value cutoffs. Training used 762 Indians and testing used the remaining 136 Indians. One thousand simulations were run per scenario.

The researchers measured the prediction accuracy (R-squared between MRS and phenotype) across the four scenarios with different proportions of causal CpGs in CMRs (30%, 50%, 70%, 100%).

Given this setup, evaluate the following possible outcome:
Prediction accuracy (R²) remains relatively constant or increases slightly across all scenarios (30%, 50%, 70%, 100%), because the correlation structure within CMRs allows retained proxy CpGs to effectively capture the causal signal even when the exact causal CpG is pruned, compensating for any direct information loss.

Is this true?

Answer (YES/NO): YES